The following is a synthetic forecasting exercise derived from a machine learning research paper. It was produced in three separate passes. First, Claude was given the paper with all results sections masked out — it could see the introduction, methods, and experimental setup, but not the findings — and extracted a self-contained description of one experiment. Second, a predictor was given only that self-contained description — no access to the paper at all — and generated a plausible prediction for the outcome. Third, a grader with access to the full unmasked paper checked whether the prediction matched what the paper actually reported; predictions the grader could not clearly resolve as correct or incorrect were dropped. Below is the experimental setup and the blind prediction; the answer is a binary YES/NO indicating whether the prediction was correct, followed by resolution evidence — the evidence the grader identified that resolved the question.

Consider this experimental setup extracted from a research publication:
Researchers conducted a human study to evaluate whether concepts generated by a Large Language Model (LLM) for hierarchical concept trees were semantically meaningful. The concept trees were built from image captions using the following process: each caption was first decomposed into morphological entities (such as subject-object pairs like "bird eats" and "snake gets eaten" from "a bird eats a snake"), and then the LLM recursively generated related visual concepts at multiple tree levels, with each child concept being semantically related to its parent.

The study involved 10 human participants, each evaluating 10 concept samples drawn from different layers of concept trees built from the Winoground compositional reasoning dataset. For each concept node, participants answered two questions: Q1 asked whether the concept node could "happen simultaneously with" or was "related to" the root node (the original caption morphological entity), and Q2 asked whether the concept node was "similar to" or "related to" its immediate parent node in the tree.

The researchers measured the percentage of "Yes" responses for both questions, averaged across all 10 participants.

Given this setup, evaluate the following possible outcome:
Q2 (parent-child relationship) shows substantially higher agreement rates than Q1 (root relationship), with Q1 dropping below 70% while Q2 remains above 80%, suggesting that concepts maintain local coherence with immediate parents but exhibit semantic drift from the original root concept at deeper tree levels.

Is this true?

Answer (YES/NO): NO